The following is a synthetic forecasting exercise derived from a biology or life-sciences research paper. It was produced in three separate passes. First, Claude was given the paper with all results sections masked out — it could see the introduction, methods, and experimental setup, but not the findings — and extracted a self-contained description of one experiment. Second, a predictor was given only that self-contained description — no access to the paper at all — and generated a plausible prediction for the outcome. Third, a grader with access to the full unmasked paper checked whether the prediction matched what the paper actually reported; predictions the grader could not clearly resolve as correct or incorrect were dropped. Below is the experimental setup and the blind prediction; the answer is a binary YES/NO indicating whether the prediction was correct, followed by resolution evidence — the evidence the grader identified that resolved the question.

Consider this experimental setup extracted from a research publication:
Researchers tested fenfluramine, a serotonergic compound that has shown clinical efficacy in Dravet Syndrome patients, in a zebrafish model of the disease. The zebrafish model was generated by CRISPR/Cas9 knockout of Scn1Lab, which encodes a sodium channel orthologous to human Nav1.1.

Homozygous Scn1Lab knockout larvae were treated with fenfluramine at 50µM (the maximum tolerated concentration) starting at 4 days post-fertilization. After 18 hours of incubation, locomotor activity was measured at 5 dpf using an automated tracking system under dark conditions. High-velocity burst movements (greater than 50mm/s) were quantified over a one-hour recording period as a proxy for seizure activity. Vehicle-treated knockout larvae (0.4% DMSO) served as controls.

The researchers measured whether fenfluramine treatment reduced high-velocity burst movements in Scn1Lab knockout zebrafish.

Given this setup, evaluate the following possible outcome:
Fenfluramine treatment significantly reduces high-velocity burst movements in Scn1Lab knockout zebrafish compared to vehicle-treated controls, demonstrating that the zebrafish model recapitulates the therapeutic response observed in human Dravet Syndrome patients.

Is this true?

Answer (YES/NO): YES